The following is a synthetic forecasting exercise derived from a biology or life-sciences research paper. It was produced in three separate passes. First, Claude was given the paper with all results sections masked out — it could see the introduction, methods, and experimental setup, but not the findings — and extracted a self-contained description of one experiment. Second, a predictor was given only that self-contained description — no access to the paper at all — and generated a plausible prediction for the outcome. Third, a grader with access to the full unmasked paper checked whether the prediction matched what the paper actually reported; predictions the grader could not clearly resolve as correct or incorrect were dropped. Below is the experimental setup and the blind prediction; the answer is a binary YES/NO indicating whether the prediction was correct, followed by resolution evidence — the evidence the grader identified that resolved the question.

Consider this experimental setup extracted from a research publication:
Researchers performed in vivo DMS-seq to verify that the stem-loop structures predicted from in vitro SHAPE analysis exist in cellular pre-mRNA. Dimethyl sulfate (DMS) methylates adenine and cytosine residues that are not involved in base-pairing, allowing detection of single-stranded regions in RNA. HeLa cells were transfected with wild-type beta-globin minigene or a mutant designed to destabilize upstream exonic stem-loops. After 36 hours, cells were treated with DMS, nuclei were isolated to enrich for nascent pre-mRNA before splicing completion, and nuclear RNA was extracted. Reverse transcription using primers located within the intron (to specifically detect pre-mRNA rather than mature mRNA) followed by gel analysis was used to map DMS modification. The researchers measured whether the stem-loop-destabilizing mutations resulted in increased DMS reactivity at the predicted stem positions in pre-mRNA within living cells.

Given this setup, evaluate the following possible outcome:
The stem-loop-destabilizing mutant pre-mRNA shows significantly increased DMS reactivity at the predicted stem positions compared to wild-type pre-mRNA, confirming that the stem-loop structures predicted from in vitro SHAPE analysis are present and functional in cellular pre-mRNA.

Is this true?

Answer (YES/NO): NO